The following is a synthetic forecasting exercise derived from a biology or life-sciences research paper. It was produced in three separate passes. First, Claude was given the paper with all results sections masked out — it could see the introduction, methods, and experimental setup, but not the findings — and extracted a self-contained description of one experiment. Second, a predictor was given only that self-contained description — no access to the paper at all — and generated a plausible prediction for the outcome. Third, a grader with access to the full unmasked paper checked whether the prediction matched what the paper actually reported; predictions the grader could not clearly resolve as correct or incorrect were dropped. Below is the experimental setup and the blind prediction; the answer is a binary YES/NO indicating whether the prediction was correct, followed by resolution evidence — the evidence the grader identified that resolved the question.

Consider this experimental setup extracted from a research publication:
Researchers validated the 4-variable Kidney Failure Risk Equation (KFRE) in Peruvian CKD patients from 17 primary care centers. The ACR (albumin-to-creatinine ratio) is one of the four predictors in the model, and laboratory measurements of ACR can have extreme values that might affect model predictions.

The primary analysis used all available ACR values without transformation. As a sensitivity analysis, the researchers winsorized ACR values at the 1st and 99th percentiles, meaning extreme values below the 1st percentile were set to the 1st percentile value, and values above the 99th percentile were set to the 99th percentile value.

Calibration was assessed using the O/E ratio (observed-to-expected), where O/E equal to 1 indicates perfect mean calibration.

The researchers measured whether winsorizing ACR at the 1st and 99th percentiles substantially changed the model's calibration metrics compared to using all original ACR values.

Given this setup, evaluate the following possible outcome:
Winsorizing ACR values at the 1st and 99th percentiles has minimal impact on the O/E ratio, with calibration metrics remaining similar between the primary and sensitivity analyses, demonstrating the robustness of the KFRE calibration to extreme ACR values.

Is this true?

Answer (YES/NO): YES